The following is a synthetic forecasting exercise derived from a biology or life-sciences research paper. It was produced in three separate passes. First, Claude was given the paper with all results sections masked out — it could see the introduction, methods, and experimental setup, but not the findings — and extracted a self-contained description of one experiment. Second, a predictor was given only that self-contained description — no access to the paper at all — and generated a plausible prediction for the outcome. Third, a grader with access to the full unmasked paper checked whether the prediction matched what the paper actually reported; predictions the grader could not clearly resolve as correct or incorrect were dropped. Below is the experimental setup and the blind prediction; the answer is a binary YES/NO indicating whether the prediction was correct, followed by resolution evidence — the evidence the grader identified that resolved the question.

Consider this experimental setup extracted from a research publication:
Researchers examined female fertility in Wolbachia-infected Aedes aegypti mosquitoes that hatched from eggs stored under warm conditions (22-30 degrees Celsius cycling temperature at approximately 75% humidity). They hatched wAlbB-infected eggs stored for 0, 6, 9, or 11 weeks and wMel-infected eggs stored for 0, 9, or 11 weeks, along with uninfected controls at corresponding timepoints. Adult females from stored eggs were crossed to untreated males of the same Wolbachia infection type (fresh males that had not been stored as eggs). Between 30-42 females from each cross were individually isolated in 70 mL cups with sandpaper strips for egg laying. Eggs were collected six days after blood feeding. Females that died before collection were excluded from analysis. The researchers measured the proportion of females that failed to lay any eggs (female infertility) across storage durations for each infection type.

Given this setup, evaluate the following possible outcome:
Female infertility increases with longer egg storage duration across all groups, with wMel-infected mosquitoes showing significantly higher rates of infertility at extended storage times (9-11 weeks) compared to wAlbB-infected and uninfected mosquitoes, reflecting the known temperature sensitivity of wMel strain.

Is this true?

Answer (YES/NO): NO